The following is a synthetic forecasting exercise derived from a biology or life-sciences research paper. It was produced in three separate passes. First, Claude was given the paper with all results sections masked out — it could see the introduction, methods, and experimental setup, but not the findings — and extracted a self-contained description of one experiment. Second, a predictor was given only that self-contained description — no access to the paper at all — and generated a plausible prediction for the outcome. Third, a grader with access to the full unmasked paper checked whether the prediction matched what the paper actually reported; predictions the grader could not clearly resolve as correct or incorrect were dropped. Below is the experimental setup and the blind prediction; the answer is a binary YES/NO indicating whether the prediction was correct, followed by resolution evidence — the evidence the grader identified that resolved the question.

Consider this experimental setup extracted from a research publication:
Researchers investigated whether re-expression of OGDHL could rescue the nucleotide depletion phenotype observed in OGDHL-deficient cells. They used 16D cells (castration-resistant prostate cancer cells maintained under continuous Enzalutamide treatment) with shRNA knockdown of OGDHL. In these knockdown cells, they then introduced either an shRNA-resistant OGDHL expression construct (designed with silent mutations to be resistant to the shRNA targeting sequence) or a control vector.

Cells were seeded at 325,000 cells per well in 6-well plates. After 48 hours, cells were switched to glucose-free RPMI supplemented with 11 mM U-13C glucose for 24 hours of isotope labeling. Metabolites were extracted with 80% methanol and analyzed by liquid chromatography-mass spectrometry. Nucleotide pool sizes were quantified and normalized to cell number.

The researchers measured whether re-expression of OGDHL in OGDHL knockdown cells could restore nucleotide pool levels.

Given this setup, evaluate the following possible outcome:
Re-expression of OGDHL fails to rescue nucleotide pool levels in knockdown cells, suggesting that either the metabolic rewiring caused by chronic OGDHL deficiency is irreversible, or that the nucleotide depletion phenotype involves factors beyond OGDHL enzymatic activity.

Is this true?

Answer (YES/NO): NO